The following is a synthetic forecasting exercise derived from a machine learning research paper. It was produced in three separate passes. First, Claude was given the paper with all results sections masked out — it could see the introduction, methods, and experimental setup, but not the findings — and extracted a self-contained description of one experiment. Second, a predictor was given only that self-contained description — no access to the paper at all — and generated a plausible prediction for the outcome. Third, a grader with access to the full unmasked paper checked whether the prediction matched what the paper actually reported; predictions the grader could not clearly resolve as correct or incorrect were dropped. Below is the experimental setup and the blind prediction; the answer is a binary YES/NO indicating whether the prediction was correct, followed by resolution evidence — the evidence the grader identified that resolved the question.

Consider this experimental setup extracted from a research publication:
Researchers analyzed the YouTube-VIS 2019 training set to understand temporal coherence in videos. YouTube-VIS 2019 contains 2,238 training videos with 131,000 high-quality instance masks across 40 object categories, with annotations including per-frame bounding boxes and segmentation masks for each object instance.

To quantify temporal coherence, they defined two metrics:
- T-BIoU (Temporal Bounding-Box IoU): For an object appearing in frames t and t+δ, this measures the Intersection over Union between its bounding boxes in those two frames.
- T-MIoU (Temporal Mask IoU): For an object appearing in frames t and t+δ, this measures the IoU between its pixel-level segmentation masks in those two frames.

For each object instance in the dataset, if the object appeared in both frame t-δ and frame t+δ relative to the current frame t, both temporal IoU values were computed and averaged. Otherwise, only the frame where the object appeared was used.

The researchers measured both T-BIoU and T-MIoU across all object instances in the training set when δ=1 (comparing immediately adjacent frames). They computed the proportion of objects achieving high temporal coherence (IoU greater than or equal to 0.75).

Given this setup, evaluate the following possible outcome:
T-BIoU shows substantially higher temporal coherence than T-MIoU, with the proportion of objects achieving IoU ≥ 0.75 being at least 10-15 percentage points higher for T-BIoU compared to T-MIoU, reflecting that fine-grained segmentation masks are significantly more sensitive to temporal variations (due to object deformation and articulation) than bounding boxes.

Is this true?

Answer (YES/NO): YES